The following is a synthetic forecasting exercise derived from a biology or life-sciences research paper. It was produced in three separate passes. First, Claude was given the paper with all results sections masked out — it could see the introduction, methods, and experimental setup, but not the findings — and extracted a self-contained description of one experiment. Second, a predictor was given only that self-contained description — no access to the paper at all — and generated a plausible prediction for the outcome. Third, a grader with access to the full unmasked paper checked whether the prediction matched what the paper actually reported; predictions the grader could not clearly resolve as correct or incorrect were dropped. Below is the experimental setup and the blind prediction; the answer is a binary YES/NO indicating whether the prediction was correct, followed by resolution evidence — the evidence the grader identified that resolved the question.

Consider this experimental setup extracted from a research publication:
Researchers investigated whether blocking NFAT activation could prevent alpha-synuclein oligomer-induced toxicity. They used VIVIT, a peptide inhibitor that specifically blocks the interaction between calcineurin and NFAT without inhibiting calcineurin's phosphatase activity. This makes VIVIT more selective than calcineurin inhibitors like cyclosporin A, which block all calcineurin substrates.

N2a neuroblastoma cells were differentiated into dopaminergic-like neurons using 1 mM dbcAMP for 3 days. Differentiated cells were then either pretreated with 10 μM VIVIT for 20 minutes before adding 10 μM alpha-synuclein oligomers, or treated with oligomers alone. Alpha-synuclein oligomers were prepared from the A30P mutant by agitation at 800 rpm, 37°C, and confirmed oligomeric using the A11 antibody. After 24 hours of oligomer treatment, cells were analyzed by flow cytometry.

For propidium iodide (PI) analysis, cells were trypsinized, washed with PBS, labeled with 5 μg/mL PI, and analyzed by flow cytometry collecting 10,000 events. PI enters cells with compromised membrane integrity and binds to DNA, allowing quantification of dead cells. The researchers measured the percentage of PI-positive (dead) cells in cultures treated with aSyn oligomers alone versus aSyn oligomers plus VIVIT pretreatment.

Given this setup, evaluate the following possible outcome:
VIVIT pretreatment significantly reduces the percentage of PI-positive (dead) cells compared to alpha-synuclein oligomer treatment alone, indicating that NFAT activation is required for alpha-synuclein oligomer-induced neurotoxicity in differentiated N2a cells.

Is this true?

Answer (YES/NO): YES